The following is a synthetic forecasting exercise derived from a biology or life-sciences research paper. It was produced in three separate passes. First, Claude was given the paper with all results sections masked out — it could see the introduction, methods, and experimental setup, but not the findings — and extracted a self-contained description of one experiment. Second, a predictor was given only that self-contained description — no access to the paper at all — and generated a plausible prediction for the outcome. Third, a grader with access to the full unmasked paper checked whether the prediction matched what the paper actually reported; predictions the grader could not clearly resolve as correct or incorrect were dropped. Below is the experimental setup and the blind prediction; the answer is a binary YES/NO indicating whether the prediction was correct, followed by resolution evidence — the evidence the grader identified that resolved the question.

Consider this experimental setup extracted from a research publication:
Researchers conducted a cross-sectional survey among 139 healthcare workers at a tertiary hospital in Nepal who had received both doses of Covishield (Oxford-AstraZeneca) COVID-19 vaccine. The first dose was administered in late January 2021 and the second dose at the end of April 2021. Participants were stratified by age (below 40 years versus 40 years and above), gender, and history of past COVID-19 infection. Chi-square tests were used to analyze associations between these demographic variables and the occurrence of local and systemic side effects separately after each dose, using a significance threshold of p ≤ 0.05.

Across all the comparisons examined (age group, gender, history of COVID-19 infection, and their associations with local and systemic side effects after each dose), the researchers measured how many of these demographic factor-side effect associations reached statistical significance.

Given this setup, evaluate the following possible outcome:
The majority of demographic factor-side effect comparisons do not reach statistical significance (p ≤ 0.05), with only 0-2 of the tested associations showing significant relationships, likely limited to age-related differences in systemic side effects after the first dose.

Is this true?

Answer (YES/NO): YES